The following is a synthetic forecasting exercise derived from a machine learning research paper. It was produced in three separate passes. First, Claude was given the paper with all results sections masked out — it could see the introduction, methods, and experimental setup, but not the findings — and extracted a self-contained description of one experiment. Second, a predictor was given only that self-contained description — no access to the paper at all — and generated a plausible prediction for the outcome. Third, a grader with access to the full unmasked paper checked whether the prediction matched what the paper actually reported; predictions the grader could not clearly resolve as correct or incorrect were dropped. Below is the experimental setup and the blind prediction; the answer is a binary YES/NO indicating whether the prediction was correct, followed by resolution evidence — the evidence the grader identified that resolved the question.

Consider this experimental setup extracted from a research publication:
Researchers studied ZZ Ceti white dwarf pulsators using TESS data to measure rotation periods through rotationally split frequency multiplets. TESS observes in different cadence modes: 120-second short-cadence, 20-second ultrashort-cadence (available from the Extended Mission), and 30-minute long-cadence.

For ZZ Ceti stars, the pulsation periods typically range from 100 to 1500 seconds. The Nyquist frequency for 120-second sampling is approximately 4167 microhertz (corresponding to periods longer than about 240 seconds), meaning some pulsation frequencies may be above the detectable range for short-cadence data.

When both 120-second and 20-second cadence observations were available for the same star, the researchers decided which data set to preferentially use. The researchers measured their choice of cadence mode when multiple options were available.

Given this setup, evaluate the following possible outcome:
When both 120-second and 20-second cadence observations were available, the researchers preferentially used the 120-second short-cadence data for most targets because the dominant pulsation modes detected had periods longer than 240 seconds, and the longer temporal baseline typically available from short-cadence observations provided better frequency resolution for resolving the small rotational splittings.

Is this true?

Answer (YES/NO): NO